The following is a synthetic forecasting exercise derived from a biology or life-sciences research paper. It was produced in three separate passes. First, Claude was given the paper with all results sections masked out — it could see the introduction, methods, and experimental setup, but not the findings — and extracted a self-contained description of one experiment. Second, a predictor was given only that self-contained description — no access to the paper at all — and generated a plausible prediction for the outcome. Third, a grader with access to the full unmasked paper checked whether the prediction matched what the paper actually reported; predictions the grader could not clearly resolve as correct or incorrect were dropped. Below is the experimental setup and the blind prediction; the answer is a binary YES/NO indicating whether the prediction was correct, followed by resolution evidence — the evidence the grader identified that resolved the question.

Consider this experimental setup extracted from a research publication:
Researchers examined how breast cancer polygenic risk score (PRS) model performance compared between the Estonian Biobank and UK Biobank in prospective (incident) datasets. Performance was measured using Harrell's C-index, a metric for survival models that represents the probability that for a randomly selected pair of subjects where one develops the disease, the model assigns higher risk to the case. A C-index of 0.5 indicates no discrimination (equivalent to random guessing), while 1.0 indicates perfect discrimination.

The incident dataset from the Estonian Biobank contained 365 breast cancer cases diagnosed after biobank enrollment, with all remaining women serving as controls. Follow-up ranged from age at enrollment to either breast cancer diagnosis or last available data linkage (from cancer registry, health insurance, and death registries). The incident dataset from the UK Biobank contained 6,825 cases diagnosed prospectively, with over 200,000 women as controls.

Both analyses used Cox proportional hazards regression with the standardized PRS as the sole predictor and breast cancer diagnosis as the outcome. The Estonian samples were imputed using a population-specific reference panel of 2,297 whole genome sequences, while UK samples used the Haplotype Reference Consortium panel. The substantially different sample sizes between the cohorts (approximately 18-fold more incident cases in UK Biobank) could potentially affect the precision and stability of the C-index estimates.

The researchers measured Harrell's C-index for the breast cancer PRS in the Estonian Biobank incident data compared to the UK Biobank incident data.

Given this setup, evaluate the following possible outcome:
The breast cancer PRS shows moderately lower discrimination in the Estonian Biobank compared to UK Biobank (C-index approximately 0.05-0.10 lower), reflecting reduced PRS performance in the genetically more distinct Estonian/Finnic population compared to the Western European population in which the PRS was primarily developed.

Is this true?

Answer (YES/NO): NO